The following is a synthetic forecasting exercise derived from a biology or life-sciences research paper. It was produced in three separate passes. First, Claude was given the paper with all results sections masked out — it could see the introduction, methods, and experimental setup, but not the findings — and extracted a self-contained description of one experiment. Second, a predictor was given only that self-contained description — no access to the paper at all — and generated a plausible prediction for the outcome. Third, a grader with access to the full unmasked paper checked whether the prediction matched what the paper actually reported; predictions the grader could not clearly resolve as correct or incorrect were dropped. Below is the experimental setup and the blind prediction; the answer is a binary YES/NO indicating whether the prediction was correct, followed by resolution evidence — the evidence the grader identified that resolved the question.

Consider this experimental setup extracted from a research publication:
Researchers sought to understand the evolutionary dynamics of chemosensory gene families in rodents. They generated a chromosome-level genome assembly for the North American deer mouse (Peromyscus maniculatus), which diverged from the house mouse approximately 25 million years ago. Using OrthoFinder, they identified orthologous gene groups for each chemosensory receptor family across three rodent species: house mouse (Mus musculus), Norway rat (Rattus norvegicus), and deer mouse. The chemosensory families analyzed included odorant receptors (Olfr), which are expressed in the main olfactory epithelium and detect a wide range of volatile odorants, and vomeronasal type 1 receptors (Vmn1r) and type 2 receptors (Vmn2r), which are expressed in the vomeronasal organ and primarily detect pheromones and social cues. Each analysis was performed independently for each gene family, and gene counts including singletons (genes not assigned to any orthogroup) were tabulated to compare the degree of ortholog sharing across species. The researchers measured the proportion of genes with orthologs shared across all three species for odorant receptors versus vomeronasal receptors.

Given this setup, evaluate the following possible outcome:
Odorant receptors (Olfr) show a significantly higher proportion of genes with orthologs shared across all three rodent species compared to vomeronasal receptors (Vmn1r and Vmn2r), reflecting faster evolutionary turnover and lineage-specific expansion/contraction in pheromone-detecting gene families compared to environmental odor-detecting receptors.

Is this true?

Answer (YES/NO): YES